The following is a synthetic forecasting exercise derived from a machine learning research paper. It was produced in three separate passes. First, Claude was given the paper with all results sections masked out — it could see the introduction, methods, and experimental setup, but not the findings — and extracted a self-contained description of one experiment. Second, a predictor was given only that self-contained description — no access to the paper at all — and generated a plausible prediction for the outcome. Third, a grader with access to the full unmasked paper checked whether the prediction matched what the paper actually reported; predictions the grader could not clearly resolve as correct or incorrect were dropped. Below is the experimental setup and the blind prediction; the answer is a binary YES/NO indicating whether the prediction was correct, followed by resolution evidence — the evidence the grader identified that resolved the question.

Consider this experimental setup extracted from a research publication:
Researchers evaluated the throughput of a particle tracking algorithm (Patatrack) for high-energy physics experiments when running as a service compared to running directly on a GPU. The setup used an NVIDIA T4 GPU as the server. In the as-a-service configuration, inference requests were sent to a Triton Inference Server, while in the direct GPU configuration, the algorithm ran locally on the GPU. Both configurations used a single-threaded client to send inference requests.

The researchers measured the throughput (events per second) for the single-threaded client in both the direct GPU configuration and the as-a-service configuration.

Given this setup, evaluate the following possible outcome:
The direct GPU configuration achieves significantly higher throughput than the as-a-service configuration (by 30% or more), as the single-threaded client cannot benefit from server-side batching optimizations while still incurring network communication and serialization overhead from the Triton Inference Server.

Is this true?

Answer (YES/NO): NO